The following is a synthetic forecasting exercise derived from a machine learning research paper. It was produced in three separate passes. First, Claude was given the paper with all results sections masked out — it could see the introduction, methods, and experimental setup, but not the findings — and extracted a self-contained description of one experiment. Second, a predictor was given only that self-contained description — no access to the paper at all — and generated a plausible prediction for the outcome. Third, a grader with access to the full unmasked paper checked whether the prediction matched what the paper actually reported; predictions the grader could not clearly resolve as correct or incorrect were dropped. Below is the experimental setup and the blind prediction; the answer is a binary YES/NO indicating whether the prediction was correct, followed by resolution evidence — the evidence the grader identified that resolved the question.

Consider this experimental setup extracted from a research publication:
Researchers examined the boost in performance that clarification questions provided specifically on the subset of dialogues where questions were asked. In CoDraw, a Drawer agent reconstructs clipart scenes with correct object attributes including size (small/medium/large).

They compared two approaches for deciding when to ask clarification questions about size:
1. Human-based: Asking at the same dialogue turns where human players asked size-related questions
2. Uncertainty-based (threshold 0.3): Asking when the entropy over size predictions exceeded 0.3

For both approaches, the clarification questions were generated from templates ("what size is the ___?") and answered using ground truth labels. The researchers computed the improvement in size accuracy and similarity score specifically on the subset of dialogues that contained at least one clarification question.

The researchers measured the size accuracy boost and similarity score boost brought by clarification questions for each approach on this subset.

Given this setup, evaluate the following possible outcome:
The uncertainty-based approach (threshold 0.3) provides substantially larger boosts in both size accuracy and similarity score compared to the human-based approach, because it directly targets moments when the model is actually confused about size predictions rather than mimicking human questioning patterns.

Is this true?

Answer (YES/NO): YES